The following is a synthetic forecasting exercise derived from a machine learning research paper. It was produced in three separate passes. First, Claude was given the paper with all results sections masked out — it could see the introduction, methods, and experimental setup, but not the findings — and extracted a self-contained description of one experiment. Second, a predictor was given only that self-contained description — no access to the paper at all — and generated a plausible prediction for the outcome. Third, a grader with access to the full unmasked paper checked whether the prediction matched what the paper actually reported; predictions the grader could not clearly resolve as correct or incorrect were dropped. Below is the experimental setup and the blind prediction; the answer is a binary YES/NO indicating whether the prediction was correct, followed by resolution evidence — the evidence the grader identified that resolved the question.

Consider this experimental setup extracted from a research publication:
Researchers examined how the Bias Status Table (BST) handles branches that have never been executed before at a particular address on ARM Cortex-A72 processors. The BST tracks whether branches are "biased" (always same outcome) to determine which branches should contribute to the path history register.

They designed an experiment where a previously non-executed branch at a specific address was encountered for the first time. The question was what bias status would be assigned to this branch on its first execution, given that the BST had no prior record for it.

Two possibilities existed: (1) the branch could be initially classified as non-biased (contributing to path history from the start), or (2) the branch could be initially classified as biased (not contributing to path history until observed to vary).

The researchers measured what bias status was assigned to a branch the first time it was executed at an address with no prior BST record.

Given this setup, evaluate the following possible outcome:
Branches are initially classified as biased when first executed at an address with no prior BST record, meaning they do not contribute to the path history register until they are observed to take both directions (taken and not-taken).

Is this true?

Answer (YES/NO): YES